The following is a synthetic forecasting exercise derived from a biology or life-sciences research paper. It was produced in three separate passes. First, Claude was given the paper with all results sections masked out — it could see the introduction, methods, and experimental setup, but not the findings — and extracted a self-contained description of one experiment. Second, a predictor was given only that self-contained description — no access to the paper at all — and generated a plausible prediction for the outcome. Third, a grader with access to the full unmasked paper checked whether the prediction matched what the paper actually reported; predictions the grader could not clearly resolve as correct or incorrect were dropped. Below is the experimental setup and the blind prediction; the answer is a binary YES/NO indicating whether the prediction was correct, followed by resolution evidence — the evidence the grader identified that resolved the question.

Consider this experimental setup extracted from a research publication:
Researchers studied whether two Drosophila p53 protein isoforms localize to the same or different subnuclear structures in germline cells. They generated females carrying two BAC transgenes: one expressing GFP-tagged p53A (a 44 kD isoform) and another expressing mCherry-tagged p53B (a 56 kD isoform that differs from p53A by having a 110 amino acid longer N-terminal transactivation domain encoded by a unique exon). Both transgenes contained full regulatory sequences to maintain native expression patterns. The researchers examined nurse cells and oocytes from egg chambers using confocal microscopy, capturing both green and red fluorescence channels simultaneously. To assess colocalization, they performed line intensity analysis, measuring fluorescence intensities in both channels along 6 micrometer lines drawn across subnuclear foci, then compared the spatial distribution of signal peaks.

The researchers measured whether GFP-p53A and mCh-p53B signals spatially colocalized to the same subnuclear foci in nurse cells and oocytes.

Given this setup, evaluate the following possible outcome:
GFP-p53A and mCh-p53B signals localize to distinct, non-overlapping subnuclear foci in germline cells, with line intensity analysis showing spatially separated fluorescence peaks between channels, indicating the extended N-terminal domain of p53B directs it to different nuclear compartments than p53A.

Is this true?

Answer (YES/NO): NO